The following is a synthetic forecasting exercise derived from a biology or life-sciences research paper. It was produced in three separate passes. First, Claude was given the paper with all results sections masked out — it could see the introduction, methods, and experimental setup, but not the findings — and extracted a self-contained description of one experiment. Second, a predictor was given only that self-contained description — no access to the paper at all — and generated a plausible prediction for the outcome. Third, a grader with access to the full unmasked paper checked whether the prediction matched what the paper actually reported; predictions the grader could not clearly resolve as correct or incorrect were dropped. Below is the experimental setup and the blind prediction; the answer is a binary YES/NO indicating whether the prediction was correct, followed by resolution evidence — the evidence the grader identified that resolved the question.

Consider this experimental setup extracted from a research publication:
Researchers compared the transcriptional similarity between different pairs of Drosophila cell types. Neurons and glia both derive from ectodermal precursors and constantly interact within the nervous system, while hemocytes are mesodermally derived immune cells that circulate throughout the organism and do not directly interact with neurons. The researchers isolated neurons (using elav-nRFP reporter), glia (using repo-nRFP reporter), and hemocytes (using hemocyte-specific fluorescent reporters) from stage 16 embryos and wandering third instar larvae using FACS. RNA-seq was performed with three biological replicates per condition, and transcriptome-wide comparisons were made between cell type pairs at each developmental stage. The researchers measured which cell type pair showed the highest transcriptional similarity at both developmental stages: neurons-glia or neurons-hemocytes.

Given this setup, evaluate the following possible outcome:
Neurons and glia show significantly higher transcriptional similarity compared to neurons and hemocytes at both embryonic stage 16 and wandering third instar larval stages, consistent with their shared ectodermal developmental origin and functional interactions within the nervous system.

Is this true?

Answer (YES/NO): YES